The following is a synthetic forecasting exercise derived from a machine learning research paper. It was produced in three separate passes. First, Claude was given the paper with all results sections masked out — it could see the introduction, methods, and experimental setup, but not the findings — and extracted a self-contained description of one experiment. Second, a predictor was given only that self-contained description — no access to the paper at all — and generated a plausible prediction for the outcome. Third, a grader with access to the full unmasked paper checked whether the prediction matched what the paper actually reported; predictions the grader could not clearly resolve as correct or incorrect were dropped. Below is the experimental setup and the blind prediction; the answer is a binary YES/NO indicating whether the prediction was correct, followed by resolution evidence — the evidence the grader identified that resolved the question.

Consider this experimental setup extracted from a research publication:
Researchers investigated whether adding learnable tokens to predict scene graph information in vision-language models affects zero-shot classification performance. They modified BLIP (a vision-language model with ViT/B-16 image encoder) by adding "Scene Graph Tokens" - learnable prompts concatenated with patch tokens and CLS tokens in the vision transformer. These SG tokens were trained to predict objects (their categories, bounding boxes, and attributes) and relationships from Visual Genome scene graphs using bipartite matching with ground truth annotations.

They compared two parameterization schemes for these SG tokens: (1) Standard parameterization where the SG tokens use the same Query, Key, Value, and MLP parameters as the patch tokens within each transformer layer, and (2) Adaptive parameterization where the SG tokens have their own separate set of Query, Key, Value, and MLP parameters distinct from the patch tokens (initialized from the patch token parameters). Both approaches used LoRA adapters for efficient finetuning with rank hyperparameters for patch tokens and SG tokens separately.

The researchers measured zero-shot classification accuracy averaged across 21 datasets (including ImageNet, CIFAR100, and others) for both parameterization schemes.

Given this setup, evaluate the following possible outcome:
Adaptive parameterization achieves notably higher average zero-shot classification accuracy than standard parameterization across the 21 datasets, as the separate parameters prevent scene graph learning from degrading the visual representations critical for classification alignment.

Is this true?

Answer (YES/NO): YES